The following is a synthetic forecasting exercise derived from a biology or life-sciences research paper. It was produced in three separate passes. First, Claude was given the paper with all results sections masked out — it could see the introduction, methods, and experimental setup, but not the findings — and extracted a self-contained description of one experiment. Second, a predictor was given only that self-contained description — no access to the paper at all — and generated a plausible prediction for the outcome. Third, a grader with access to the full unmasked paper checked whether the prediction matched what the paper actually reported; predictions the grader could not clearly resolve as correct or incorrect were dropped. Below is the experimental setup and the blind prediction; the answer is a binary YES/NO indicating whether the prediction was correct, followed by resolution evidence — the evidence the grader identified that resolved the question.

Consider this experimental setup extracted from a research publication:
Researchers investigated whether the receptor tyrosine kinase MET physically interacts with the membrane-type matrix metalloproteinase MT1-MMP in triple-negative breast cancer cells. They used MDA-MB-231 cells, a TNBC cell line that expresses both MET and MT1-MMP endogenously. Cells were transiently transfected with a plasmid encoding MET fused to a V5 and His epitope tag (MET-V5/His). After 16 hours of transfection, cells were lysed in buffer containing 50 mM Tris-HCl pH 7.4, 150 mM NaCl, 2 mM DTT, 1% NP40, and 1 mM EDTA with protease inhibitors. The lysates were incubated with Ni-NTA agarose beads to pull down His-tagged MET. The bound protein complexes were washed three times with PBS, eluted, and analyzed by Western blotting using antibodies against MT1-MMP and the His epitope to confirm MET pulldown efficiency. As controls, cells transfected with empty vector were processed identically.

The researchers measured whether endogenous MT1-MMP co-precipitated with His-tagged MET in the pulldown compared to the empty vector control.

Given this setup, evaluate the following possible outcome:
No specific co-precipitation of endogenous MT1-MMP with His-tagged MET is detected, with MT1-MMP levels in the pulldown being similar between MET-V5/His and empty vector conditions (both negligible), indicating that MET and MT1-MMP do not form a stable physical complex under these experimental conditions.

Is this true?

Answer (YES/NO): NO